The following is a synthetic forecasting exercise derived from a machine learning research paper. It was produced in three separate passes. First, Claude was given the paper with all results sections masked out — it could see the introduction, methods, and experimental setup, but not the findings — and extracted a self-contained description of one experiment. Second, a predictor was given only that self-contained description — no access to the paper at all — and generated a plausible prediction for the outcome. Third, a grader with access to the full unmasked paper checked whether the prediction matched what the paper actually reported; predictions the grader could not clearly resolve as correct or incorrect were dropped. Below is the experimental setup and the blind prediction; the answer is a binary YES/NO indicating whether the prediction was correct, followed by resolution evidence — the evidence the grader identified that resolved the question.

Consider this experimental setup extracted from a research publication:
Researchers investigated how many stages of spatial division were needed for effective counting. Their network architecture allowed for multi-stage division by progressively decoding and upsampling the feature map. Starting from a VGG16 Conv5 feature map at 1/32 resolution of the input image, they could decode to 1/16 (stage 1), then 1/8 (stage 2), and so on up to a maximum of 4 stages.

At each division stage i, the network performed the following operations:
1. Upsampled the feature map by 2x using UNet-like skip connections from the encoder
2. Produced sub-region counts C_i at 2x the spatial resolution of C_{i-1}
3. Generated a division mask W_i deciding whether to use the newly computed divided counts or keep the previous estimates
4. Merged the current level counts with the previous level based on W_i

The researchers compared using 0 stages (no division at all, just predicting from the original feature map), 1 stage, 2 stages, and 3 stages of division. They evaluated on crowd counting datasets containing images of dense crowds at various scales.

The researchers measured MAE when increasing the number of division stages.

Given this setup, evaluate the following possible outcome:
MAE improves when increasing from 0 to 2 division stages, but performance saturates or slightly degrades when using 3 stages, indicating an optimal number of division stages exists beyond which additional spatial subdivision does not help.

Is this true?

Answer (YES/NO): YES